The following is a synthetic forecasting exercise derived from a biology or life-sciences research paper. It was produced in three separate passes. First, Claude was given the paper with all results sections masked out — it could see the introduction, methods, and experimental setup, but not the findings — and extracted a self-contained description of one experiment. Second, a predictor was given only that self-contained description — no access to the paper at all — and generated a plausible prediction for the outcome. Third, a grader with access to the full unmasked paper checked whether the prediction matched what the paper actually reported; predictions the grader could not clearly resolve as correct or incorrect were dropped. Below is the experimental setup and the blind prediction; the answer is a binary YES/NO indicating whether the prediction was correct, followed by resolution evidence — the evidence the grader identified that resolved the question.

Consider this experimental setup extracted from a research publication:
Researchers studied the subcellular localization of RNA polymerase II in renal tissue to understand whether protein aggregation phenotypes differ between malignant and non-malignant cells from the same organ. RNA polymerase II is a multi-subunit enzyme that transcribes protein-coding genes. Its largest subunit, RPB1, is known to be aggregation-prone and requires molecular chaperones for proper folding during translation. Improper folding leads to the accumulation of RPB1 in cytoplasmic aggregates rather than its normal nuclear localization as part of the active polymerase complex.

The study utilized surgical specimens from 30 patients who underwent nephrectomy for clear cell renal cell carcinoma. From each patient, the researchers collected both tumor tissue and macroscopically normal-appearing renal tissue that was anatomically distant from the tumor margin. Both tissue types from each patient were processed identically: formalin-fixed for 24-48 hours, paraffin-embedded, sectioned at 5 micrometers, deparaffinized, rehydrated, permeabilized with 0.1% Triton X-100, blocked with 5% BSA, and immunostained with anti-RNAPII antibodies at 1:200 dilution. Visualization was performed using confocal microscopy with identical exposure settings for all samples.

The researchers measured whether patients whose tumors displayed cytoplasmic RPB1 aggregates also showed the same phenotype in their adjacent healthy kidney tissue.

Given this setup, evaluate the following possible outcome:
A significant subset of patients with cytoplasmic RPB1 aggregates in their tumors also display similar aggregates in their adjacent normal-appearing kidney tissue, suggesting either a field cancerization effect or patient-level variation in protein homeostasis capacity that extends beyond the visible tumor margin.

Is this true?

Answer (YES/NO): NO